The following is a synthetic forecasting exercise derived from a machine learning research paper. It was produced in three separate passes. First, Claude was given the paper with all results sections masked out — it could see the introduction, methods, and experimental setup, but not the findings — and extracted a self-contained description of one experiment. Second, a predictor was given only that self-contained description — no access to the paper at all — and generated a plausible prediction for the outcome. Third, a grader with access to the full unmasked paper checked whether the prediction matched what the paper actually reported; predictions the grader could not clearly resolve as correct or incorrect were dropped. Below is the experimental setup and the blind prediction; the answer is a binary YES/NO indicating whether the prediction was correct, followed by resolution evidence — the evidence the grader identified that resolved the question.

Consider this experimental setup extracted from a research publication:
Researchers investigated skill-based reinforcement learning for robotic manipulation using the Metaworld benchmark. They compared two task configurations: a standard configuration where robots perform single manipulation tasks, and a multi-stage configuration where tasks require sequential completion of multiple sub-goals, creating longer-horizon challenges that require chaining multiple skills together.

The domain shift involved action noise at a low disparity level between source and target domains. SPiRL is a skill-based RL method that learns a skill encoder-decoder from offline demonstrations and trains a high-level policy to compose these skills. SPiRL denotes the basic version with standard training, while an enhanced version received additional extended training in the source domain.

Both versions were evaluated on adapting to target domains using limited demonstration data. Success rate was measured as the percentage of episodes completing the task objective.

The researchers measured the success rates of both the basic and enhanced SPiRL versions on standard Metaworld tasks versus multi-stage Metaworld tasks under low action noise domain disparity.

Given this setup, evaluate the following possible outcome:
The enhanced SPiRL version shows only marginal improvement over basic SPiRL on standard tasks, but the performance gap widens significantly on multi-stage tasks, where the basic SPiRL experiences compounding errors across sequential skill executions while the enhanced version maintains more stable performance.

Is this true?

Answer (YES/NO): NO